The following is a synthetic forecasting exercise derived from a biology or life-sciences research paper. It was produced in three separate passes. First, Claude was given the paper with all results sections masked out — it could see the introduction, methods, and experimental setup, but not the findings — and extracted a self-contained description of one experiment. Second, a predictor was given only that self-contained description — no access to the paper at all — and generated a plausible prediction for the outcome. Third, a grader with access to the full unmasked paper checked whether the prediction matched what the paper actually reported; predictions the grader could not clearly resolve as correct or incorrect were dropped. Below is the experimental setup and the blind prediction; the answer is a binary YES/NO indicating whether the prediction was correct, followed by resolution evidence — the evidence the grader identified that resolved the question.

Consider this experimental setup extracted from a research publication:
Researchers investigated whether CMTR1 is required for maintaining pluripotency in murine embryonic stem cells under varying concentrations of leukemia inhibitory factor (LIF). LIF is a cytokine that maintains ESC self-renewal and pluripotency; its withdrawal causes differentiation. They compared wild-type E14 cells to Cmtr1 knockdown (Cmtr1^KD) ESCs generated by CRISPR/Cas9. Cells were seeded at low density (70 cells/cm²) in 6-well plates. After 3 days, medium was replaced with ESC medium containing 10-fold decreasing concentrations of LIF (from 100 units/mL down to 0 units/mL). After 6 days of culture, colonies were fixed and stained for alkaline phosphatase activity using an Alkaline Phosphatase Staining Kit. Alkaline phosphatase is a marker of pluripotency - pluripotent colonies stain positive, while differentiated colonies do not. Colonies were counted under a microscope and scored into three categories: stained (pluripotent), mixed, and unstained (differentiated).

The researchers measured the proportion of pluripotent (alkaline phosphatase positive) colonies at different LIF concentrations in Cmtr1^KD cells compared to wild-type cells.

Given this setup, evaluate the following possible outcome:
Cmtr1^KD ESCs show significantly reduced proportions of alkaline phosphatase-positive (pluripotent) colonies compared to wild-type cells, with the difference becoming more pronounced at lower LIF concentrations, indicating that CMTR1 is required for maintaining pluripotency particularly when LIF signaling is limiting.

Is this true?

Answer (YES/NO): NO